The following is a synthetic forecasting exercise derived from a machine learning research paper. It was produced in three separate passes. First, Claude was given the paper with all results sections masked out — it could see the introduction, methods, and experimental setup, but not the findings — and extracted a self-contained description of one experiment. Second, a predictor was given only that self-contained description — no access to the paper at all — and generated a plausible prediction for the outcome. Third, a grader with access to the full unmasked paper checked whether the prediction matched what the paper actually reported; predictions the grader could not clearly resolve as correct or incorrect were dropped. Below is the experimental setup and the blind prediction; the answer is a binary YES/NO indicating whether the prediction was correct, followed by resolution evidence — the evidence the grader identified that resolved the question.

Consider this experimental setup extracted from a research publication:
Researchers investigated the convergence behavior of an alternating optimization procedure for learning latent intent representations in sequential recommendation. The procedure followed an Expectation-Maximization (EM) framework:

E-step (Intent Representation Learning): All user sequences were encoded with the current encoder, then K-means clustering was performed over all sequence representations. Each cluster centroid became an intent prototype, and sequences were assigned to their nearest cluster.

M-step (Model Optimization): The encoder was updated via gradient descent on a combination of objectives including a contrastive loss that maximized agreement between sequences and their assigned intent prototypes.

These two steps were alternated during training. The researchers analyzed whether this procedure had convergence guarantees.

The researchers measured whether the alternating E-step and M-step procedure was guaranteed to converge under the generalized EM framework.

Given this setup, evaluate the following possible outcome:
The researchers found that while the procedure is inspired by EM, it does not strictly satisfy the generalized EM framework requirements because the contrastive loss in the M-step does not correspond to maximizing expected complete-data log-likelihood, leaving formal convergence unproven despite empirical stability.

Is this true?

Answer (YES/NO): NO